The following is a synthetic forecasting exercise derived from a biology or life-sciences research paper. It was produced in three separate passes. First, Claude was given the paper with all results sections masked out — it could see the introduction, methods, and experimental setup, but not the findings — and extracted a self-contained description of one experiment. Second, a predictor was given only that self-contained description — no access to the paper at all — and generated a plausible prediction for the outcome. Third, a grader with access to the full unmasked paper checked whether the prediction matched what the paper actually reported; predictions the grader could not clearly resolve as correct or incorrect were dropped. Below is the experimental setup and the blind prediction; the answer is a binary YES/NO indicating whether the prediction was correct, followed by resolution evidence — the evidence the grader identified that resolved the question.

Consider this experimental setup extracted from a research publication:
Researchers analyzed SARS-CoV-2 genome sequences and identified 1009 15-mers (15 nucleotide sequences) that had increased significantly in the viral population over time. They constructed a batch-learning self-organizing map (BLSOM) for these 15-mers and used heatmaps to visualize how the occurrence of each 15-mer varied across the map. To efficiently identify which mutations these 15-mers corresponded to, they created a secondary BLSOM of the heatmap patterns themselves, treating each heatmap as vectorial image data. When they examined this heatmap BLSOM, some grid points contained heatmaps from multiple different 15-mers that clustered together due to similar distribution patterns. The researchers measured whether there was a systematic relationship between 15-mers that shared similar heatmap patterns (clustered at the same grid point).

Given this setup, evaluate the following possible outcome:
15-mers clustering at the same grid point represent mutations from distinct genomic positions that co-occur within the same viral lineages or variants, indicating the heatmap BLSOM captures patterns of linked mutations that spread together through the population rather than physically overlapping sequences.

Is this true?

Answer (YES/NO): NO